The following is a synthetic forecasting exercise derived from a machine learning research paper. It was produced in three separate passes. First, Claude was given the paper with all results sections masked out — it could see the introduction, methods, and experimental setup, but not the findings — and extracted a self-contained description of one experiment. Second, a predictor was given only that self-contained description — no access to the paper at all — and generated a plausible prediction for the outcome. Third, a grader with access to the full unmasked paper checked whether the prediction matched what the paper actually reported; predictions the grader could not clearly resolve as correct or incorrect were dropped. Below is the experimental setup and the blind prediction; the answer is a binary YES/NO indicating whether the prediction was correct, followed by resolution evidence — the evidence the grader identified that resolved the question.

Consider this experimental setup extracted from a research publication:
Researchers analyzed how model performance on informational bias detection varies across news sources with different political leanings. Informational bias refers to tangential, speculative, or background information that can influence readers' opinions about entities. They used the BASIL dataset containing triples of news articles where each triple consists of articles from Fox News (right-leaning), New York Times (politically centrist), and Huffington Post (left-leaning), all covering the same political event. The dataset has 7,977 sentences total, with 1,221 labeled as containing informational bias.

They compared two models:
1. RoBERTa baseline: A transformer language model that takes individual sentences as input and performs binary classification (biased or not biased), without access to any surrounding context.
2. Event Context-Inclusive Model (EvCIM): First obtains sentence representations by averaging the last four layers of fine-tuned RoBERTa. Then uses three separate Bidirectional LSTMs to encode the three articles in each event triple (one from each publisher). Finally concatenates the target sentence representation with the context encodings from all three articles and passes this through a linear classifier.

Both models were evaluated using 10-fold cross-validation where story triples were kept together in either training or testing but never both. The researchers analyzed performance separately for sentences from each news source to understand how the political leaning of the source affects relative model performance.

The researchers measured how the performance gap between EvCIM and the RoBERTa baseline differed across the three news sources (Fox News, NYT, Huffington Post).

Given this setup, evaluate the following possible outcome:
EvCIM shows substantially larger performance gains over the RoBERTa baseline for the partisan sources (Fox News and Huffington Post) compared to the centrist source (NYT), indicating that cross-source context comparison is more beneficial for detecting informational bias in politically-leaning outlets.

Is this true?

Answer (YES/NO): NO